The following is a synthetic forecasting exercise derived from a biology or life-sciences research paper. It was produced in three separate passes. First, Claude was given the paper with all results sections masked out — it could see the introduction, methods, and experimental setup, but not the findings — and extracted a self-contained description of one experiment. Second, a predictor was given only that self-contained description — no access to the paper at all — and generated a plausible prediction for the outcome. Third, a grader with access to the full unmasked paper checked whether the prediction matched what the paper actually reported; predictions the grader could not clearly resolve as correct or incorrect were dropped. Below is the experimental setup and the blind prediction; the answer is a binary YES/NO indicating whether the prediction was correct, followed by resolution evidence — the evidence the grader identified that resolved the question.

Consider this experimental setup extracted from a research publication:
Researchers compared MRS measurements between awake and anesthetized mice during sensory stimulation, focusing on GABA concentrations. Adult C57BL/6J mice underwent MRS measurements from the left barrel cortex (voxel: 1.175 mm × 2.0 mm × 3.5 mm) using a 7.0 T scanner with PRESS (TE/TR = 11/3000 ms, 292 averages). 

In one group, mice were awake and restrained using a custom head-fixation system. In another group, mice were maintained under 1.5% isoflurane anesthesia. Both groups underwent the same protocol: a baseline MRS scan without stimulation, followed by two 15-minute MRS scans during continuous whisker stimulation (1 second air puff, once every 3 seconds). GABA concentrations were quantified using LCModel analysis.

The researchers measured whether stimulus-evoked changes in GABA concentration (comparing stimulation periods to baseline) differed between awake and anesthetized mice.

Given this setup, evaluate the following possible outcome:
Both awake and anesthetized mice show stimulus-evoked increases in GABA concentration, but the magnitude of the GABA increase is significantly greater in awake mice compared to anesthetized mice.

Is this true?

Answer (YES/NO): NO